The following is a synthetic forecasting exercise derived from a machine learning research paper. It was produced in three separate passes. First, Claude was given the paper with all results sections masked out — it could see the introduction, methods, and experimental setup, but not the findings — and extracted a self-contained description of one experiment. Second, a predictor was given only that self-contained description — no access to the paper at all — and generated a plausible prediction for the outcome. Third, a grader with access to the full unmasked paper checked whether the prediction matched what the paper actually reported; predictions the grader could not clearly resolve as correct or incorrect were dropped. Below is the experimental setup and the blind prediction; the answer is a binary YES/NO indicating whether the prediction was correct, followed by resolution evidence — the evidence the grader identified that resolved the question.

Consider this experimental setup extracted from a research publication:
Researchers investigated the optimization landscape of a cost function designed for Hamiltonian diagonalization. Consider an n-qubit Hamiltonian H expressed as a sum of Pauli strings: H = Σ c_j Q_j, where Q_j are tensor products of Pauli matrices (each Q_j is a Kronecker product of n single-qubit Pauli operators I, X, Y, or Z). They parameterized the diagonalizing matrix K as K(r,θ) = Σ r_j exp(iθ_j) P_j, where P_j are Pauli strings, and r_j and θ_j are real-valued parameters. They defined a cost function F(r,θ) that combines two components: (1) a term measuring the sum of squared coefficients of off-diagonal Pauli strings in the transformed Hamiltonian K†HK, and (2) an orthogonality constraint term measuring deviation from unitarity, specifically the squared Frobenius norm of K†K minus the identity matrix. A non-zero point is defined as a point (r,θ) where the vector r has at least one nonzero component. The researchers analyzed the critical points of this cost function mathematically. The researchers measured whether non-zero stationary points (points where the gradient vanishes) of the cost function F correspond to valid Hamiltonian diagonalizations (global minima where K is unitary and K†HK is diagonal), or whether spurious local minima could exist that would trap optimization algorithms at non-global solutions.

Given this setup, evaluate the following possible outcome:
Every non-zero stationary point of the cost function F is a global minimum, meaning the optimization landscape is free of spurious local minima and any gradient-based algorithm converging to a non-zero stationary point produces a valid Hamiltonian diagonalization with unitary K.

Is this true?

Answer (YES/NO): YES